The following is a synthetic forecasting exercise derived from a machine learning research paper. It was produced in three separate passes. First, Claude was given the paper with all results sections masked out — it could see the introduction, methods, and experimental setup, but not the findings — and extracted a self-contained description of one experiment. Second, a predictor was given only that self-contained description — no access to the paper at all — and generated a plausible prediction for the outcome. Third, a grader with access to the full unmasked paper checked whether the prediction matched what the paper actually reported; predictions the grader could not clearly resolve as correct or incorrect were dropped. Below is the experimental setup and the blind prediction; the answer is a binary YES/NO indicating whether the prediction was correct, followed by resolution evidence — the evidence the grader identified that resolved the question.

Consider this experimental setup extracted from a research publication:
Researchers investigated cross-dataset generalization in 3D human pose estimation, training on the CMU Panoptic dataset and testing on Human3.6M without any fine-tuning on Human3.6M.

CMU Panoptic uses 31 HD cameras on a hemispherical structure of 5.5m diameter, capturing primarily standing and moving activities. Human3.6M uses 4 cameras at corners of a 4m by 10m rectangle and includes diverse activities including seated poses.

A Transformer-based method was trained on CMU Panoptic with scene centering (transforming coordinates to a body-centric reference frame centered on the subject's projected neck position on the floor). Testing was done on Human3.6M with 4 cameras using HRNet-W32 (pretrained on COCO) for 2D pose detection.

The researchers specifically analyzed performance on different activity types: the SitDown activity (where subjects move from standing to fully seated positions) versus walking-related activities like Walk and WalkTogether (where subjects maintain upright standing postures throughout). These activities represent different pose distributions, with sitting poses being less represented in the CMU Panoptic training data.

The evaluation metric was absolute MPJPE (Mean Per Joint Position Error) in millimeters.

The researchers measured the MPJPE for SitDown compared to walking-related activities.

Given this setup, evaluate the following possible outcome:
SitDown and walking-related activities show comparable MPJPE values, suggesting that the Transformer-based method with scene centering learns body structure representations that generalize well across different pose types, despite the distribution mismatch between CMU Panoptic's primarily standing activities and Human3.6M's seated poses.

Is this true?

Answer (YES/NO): NO